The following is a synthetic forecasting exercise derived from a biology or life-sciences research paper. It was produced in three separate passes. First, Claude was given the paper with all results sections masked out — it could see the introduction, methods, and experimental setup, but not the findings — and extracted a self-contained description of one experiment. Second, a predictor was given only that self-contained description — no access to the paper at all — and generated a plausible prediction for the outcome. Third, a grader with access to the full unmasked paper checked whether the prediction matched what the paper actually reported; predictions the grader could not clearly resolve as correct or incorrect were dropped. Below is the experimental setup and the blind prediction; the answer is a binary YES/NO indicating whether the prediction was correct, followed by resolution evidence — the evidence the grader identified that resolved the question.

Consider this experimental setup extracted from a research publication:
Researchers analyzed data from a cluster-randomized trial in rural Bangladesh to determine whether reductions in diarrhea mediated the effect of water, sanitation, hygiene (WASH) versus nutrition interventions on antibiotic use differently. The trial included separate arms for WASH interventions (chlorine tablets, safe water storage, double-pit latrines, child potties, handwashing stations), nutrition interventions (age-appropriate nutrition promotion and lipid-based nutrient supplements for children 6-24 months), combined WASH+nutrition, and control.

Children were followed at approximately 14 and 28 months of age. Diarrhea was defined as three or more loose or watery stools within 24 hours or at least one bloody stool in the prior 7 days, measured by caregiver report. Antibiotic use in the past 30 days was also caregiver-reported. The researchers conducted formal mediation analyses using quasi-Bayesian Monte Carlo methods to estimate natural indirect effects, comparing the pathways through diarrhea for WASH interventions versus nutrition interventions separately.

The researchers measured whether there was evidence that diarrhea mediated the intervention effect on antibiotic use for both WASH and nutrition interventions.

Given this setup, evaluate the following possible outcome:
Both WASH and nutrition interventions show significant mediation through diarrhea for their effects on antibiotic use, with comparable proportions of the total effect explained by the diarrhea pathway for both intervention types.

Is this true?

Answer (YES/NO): NO